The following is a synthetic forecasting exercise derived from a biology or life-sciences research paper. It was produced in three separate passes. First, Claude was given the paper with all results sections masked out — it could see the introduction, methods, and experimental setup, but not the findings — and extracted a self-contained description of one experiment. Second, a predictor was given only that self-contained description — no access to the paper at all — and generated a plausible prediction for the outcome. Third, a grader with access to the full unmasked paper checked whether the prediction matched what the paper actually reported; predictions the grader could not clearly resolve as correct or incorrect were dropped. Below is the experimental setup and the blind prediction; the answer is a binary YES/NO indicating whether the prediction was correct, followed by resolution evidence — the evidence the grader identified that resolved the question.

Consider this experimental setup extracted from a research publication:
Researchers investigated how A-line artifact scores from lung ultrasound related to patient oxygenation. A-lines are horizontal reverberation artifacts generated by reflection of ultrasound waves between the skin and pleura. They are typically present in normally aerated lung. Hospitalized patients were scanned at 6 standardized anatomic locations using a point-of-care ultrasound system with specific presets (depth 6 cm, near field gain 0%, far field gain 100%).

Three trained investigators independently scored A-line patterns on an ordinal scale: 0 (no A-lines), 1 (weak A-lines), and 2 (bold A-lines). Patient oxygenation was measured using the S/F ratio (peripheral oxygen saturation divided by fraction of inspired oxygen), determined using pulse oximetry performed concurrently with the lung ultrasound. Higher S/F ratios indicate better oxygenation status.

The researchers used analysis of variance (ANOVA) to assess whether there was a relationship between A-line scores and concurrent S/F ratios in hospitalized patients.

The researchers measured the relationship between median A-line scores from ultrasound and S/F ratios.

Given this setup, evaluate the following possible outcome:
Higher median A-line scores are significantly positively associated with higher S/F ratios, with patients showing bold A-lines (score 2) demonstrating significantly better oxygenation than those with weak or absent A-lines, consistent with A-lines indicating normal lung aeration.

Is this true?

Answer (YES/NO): NO